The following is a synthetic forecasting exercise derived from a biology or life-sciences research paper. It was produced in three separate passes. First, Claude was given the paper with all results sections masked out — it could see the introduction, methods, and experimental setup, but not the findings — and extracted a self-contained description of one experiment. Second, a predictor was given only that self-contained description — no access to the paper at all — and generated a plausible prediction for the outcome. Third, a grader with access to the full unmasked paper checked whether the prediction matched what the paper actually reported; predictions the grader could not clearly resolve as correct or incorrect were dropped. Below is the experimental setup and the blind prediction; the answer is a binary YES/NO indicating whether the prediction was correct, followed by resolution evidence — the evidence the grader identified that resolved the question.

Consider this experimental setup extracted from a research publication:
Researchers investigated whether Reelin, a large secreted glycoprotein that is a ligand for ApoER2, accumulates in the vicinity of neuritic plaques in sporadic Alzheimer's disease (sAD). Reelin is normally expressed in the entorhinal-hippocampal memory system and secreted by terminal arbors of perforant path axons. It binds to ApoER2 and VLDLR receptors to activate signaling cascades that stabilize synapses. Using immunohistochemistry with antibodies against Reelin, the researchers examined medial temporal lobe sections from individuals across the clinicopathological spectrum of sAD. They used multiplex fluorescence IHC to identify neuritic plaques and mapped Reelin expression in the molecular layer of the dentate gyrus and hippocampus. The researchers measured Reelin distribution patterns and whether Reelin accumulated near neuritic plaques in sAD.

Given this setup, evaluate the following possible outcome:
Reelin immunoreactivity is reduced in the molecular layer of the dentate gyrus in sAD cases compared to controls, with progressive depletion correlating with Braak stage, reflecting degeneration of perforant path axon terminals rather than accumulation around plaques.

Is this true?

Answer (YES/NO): NO